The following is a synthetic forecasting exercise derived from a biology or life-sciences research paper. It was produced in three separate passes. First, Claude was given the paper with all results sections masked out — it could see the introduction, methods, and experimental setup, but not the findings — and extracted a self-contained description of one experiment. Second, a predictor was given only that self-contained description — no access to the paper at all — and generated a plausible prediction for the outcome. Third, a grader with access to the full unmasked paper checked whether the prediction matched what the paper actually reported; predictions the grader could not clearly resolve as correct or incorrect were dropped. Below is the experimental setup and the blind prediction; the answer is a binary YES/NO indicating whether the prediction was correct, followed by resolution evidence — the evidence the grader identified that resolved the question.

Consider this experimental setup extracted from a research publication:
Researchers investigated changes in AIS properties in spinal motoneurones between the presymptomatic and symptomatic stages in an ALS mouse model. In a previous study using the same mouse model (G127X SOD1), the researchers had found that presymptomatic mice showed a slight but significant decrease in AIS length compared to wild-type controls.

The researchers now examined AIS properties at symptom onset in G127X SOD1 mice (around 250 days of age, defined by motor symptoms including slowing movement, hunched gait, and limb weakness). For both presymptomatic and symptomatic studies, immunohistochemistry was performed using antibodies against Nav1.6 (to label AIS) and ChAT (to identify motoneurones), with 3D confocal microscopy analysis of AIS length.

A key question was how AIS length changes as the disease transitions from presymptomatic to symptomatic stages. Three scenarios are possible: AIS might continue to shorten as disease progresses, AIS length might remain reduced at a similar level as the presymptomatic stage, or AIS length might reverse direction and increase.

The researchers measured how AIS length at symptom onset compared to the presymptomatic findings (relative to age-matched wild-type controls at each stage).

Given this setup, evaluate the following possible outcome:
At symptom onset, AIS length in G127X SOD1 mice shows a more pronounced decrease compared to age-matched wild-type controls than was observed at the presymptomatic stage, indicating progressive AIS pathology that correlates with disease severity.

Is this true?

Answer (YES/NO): NO